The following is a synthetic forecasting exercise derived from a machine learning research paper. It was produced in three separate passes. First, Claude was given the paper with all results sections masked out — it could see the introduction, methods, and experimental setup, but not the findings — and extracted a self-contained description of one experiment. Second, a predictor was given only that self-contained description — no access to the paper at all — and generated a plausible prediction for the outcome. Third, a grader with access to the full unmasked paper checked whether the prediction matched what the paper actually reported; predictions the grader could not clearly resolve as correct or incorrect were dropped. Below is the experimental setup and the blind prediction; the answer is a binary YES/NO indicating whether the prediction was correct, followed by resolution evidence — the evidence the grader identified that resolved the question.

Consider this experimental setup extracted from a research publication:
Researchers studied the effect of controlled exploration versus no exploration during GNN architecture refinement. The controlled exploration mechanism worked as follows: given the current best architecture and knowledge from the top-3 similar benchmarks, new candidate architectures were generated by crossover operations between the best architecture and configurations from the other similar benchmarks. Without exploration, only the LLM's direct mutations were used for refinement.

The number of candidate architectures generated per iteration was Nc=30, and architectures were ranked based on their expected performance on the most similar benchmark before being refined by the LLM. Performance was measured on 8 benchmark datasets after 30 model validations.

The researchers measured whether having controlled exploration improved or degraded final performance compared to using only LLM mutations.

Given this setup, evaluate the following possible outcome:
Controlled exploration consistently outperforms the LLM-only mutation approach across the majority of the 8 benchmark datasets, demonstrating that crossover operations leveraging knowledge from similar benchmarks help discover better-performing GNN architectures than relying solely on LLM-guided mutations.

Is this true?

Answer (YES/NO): YES